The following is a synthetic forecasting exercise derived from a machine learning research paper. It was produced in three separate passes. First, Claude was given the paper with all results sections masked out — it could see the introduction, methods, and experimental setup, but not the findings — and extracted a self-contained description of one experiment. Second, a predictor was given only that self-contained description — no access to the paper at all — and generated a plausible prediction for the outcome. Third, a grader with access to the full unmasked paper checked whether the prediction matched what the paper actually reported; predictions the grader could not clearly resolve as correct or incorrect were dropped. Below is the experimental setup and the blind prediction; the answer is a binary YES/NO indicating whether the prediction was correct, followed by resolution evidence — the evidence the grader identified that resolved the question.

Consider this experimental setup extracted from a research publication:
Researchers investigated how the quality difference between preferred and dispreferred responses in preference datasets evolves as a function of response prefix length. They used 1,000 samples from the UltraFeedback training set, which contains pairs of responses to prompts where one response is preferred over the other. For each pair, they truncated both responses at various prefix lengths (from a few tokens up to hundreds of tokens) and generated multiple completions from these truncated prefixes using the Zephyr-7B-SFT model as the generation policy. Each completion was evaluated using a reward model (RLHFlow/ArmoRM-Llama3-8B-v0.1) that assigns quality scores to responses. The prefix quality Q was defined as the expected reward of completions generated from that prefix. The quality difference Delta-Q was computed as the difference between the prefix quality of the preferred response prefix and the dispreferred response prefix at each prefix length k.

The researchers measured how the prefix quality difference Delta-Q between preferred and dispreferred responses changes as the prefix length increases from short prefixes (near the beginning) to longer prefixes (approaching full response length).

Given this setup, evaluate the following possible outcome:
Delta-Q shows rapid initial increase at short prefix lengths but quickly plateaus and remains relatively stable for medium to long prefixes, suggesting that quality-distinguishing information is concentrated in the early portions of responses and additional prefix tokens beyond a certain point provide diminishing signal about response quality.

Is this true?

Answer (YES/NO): NO